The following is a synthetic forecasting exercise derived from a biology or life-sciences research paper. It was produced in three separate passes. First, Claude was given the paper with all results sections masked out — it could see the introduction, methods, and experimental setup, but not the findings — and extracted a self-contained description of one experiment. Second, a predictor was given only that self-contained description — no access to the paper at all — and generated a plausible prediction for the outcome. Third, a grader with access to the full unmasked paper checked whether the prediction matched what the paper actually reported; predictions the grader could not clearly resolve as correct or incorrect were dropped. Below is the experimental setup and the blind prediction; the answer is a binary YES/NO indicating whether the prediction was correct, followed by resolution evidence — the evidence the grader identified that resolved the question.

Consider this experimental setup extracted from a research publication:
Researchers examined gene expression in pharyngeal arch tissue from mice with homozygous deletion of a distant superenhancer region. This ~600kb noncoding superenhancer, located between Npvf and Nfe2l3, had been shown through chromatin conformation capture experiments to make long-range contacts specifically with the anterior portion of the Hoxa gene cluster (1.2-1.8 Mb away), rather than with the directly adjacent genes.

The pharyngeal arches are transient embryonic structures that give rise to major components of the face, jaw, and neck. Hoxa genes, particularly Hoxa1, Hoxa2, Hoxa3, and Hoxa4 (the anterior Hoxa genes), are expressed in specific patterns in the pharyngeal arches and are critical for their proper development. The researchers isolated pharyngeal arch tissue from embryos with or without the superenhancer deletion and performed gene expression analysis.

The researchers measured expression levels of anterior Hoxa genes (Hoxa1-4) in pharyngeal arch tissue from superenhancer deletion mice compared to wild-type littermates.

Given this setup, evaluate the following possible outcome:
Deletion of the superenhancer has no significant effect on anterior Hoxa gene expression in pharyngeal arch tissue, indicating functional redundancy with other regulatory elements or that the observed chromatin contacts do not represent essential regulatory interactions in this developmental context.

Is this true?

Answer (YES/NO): NO